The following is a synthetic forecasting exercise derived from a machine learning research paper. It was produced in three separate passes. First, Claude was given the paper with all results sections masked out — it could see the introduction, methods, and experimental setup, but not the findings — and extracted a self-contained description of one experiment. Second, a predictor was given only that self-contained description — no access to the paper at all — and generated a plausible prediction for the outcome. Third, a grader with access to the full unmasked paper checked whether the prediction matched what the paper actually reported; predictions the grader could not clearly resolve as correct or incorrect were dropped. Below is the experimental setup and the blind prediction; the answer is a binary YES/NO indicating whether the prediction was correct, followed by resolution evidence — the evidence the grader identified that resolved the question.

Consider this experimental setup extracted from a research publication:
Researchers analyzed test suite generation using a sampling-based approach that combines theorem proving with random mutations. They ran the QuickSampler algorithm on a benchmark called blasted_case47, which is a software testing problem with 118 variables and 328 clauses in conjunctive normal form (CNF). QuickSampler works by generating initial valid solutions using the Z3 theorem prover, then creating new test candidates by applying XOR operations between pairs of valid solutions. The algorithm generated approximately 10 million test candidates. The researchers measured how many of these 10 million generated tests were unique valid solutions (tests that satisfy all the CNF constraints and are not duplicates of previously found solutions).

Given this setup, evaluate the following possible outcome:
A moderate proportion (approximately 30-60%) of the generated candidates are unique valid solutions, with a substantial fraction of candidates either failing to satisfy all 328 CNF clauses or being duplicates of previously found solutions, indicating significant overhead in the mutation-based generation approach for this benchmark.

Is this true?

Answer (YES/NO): NO